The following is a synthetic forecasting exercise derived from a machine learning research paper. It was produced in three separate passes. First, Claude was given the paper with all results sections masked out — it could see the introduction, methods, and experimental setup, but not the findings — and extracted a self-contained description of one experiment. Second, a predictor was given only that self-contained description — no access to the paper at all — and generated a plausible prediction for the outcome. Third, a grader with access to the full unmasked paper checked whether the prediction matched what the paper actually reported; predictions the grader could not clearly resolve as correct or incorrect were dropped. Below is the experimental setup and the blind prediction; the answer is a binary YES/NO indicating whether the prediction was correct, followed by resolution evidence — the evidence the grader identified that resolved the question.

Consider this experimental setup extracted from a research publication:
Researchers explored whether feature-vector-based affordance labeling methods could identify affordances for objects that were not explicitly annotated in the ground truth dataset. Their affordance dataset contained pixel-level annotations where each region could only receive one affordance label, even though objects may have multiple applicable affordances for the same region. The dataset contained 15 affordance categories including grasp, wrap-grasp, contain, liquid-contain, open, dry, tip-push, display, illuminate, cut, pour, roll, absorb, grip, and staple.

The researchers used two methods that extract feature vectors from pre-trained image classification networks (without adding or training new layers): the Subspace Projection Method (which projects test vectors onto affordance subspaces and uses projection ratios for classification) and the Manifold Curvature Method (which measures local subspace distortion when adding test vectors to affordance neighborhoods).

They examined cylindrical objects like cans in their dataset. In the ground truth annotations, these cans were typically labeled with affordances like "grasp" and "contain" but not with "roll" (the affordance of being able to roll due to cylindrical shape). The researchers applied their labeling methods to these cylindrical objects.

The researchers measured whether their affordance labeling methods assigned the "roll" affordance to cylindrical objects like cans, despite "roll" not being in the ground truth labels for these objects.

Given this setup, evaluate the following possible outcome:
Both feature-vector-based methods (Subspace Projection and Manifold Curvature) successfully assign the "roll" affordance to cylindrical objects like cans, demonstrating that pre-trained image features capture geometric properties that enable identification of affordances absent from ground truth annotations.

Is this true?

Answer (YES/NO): NO